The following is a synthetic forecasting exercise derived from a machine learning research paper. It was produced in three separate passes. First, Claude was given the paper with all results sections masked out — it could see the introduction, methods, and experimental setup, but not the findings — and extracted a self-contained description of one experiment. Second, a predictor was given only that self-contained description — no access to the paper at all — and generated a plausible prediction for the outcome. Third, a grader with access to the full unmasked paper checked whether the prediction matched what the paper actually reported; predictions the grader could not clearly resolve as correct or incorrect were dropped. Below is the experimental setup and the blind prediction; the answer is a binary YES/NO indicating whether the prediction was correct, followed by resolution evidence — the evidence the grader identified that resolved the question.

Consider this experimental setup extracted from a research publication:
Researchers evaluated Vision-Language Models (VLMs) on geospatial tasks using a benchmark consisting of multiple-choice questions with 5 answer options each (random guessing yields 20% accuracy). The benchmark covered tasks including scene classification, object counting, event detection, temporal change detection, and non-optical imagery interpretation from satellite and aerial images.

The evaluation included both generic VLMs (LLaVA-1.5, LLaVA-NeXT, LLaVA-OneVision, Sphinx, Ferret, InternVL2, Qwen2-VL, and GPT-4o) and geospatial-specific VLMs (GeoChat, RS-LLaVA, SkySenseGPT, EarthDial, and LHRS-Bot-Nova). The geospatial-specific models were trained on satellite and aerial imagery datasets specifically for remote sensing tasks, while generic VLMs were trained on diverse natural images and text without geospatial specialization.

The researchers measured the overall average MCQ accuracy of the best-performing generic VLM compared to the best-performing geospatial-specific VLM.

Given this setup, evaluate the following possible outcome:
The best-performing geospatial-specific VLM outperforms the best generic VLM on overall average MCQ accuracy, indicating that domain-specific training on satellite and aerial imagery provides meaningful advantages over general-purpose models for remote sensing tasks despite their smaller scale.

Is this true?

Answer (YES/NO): NO